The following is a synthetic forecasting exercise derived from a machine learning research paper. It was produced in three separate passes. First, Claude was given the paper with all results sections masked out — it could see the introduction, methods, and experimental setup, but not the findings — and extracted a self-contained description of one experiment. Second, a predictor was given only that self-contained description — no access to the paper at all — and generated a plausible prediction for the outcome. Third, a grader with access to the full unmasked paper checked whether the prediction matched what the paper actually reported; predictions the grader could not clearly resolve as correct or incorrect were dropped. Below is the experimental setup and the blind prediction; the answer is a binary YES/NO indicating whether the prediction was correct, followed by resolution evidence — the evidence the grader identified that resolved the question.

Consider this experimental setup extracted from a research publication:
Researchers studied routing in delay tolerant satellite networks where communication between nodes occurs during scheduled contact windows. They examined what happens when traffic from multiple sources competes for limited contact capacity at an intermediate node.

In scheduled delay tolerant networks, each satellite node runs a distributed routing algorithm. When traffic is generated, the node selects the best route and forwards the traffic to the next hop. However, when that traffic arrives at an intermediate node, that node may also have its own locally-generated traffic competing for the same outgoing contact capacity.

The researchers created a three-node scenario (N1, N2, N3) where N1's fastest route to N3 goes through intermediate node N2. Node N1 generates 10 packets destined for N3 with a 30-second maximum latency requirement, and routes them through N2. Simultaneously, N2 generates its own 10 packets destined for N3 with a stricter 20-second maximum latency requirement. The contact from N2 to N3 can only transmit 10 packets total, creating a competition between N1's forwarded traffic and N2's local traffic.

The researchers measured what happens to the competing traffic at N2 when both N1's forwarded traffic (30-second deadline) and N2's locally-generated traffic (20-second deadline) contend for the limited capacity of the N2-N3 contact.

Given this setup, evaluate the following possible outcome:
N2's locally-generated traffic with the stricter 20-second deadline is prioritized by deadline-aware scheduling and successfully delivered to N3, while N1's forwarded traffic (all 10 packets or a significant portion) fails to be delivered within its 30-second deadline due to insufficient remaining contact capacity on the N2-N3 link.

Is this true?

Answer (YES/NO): NO